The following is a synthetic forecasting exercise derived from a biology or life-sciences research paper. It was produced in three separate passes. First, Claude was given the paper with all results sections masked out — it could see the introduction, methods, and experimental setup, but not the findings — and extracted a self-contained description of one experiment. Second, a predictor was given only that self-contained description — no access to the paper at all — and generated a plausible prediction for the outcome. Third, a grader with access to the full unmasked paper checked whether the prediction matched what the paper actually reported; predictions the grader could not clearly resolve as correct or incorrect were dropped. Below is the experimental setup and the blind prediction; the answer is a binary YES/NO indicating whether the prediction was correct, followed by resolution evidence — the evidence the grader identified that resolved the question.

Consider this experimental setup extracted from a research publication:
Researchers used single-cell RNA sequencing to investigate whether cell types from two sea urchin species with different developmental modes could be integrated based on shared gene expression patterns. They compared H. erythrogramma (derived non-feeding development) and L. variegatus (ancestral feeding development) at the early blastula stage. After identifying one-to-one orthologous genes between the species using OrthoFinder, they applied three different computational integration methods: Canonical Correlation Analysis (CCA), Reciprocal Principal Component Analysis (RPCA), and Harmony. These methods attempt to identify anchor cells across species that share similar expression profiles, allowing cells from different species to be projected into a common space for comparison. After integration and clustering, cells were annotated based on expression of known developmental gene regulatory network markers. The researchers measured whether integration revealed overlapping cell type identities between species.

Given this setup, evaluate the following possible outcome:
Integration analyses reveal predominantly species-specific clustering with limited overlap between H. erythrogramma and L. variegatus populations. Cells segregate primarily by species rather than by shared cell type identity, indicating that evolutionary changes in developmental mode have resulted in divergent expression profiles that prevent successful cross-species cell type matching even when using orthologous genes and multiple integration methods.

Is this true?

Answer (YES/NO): NO